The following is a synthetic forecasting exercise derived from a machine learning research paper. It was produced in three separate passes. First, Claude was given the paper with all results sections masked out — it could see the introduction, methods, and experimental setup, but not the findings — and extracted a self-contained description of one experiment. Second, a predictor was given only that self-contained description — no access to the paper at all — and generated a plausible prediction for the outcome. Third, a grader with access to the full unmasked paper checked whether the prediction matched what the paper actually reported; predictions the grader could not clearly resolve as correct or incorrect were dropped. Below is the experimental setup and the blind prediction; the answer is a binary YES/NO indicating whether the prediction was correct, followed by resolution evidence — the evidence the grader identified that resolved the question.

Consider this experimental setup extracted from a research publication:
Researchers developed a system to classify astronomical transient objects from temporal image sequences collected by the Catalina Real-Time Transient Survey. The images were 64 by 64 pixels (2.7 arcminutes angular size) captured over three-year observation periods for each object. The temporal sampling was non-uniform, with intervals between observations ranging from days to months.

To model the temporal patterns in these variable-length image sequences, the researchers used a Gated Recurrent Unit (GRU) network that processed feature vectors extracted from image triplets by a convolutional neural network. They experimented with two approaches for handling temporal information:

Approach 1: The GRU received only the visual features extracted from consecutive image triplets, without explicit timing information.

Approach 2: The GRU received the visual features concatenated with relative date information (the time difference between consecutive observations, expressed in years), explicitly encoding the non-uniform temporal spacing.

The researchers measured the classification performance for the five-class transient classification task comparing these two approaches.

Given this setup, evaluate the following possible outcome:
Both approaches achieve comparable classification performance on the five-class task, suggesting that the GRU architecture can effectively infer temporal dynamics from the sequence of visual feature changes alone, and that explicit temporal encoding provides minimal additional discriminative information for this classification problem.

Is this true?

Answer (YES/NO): YES